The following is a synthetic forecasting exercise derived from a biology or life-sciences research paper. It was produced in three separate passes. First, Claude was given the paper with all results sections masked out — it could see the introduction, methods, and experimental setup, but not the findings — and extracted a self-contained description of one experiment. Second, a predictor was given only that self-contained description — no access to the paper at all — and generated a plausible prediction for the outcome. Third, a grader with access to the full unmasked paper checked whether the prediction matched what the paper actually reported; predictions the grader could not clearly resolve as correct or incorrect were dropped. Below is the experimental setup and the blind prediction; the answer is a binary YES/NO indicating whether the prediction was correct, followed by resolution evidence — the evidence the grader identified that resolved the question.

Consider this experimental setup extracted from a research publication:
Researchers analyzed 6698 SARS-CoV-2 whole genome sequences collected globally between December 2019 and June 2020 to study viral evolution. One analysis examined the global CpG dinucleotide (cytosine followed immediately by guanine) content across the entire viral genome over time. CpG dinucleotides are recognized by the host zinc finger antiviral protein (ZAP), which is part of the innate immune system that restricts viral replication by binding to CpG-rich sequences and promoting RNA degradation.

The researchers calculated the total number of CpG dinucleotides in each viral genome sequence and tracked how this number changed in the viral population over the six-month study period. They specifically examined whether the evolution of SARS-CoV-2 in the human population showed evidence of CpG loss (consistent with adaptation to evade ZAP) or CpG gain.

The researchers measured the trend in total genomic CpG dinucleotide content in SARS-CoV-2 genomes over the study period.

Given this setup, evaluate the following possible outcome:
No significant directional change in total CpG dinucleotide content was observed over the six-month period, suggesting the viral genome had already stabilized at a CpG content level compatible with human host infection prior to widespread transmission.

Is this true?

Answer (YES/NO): NO